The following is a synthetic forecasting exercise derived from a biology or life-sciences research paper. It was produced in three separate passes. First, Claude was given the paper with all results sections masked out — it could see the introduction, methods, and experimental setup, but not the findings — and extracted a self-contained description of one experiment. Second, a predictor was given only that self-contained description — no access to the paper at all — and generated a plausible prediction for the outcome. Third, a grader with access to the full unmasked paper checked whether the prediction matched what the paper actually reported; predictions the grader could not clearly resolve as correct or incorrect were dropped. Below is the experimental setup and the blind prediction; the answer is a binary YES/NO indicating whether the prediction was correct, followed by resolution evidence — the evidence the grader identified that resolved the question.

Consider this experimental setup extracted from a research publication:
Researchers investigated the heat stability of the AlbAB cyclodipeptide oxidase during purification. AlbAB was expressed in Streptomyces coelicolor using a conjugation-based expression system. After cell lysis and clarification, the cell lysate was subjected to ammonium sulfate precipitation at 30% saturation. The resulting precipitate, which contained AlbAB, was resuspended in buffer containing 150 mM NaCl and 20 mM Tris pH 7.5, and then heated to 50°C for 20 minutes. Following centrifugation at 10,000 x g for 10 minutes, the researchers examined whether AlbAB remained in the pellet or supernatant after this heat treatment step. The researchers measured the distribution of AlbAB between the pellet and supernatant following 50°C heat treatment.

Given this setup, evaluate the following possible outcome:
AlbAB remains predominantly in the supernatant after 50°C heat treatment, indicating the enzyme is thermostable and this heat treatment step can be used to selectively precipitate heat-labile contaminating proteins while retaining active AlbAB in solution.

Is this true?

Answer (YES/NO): NO